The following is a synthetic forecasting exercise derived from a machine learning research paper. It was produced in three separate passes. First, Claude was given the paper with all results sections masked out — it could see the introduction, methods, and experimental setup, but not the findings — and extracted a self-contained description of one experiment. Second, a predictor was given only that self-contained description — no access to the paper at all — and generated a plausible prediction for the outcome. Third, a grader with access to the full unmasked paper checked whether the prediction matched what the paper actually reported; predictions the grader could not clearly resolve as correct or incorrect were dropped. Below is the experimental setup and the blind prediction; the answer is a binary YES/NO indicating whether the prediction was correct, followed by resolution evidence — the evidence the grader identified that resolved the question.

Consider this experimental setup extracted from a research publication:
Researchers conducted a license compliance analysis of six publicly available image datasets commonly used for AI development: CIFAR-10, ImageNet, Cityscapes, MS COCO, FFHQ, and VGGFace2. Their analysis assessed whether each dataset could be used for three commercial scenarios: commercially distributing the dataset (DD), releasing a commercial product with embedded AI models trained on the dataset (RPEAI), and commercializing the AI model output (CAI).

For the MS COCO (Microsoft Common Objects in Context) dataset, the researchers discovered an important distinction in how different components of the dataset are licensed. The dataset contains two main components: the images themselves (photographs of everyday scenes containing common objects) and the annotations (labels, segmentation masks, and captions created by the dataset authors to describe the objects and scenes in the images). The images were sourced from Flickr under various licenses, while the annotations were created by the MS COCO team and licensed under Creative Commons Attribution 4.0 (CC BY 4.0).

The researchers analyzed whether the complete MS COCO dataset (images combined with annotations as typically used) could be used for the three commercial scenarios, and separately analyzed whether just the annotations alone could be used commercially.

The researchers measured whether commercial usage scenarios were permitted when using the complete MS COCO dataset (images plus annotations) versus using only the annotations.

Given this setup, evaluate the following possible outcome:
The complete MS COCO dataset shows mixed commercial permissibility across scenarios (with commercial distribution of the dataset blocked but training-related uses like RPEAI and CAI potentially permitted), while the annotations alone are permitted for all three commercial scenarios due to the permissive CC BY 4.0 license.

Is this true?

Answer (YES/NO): NO